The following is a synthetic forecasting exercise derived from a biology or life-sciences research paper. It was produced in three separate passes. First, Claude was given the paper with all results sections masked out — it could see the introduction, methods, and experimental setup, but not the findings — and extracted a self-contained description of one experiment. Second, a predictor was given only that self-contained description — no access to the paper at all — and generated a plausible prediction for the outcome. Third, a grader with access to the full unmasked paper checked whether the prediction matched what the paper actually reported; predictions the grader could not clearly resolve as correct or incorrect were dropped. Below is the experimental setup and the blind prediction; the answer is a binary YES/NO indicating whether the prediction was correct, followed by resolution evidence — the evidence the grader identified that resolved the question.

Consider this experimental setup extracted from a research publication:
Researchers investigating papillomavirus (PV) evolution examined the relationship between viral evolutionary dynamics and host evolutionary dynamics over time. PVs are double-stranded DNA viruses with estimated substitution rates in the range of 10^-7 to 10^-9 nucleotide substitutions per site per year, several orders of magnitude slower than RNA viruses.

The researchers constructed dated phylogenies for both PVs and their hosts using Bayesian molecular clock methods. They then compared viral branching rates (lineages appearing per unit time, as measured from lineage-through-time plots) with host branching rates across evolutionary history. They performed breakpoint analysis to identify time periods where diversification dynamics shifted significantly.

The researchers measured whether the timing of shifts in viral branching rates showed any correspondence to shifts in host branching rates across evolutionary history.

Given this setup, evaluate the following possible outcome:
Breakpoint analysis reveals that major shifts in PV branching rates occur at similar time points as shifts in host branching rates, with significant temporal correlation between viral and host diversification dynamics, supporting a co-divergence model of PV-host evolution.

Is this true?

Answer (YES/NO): NO